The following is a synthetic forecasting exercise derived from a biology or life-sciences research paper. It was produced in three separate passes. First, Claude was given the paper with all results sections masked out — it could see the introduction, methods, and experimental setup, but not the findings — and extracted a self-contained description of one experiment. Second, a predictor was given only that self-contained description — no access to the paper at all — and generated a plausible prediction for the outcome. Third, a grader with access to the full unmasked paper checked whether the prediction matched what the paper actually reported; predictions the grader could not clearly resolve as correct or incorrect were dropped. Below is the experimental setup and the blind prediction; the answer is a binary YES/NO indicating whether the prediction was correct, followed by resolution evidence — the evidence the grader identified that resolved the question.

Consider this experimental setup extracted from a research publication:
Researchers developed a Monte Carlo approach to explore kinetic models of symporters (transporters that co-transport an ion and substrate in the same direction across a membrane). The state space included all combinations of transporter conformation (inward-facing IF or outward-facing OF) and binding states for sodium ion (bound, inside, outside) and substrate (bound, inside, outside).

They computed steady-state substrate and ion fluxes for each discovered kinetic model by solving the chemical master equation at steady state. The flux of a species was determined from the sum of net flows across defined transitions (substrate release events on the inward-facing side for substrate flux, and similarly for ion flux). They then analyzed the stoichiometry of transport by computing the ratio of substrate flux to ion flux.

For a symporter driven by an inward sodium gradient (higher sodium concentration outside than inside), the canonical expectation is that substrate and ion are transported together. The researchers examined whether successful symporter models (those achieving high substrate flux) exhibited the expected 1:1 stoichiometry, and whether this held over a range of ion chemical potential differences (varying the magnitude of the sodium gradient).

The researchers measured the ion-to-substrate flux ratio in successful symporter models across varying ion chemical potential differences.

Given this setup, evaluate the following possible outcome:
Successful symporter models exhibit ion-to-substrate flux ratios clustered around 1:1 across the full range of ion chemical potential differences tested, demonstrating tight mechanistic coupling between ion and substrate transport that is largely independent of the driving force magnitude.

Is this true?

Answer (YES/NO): YES